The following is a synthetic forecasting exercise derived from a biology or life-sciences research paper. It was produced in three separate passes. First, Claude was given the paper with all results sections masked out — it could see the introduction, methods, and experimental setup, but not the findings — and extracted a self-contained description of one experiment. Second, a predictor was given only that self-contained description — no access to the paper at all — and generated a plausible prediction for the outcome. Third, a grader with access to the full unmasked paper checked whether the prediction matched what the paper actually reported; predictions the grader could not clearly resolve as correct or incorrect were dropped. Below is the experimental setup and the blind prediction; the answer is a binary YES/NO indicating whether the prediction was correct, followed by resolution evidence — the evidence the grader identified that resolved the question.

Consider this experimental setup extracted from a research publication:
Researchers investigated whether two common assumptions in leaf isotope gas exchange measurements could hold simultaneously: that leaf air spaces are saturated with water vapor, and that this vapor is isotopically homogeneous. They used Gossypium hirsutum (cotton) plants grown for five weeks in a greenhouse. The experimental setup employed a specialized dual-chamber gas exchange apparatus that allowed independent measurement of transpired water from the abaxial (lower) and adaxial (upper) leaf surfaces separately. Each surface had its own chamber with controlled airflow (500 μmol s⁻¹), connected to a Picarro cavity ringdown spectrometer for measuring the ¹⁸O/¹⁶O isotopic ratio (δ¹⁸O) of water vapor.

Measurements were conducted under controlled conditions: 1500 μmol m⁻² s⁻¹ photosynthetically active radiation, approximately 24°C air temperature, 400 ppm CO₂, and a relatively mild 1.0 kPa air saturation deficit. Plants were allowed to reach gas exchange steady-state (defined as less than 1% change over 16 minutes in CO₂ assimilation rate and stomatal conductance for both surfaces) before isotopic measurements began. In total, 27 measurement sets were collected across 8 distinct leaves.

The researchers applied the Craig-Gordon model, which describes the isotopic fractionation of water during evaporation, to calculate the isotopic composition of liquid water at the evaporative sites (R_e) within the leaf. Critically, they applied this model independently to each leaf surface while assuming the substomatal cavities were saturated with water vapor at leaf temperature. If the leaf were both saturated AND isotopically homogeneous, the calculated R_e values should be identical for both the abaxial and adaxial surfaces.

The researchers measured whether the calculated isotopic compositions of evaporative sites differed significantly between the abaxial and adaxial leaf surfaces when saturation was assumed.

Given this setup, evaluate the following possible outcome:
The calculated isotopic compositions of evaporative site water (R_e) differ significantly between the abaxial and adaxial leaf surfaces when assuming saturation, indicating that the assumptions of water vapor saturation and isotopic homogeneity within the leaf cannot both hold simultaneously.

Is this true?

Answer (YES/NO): YES